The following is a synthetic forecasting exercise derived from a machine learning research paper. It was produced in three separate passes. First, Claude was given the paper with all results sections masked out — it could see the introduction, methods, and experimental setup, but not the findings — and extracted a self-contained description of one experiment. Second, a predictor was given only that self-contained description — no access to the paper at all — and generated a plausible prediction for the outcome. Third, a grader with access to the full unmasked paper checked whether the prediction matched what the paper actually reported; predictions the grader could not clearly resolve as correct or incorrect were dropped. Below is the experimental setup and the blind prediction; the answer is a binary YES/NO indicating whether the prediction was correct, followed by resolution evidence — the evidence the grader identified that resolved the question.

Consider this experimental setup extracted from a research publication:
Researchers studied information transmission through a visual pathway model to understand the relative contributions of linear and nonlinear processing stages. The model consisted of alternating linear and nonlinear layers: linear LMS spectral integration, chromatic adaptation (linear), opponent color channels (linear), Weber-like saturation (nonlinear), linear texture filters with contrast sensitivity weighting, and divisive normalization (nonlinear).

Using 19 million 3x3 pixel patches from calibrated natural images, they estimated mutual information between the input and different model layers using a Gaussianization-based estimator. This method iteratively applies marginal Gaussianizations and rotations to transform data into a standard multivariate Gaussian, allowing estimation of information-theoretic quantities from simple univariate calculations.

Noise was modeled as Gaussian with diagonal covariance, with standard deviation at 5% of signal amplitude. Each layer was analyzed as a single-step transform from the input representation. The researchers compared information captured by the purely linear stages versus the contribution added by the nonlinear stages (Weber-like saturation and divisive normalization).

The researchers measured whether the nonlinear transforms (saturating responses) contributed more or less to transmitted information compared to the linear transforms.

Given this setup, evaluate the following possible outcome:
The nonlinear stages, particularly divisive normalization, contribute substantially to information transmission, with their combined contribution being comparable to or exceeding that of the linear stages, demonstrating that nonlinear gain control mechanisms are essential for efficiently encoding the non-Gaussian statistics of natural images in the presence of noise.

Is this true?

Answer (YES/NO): NO